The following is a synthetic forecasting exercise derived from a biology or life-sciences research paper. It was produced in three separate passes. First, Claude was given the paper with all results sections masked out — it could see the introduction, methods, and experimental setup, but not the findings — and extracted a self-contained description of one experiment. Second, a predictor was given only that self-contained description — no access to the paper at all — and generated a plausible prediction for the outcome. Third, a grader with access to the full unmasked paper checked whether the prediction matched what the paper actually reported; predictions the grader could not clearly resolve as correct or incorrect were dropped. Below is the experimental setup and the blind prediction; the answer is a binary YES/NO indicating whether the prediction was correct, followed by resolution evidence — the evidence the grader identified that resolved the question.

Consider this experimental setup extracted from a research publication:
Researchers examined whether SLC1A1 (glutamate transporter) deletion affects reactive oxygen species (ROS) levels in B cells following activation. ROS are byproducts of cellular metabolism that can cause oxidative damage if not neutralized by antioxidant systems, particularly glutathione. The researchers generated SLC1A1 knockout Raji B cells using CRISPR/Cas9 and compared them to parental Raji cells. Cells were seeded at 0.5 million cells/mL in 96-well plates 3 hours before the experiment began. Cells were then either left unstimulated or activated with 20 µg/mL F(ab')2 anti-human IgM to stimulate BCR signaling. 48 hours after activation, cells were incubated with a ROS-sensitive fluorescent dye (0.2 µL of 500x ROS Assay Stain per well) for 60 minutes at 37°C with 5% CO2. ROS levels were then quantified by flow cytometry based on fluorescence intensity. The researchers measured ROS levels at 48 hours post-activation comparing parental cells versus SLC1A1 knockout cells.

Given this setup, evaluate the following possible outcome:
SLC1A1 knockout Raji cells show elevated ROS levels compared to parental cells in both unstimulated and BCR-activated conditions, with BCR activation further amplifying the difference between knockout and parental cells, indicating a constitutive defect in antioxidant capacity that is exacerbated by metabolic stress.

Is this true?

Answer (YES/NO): NO